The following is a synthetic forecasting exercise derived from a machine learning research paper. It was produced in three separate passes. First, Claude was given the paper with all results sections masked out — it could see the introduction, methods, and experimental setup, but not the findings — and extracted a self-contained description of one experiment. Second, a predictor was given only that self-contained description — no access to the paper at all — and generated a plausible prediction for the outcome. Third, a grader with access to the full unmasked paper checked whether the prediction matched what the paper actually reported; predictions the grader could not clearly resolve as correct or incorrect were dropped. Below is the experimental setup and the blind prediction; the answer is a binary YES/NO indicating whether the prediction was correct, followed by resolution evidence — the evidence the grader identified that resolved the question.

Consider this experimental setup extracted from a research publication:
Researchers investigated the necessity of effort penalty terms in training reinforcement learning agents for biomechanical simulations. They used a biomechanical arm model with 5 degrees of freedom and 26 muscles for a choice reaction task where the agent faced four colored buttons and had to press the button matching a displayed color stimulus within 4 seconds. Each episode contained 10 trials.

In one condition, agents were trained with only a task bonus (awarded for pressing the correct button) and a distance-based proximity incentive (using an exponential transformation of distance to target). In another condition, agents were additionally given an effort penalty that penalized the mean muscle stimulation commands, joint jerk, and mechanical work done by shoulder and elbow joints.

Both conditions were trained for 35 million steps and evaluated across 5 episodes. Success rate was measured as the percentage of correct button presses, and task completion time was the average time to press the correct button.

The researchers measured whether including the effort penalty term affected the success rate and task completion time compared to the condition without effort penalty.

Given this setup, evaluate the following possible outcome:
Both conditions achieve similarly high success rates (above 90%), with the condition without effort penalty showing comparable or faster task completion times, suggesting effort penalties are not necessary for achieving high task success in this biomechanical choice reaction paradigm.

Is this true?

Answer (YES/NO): YES